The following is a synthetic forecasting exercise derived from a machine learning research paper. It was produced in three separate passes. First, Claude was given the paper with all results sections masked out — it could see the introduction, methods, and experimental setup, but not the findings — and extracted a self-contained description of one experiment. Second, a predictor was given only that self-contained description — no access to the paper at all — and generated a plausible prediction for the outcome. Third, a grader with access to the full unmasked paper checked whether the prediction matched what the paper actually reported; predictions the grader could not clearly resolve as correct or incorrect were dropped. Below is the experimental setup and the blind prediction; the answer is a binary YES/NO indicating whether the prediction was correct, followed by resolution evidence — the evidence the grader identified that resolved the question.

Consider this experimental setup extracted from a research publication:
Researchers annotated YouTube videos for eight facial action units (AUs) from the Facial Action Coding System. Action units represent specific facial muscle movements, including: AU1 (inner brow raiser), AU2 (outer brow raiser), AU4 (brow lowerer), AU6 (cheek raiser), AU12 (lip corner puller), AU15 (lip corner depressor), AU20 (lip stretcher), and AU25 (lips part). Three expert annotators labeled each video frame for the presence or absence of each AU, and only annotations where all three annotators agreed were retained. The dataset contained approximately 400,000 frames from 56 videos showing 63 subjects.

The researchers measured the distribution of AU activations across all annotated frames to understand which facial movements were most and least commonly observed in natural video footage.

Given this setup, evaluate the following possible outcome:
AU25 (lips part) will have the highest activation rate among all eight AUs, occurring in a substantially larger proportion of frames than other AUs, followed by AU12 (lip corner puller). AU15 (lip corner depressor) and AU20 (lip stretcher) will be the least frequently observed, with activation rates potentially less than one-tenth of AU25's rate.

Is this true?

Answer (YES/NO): NO